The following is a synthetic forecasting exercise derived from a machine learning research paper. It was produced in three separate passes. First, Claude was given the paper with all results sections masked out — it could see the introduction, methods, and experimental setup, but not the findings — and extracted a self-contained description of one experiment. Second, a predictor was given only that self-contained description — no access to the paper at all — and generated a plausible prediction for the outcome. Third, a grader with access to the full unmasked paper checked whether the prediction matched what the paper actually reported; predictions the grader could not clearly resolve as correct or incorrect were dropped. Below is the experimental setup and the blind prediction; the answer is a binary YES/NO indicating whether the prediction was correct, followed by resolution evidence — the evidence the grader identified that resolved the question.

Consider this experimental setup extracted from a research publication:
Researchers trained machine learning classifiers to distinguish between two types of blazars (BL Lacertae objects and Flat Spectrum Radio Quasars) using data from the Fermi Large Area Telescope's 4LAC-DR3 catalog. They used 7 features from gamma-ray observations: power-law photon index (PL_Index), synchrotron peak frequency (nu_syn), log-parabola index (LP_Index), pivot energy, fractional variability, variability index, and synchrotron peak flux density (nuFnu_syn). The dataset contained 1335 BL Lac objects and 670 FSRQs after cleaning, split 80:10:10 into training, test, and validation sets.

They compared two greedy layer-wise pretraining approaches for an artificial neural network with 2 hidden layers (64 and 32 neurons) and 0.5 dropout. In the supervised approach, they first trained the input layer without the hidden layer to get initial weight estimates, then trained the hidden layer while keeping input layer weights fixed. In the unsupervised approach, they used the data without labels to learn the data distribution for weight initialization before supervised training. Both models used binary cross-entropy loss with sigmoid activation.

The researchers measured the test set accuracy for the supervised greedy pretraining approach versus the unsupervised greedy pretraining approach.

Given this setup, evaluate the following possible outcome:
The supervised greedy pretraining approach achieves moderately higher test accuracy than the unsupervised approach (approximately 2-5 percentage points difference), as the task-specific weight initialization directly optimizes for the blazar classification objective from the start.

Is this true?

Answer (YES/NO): YES